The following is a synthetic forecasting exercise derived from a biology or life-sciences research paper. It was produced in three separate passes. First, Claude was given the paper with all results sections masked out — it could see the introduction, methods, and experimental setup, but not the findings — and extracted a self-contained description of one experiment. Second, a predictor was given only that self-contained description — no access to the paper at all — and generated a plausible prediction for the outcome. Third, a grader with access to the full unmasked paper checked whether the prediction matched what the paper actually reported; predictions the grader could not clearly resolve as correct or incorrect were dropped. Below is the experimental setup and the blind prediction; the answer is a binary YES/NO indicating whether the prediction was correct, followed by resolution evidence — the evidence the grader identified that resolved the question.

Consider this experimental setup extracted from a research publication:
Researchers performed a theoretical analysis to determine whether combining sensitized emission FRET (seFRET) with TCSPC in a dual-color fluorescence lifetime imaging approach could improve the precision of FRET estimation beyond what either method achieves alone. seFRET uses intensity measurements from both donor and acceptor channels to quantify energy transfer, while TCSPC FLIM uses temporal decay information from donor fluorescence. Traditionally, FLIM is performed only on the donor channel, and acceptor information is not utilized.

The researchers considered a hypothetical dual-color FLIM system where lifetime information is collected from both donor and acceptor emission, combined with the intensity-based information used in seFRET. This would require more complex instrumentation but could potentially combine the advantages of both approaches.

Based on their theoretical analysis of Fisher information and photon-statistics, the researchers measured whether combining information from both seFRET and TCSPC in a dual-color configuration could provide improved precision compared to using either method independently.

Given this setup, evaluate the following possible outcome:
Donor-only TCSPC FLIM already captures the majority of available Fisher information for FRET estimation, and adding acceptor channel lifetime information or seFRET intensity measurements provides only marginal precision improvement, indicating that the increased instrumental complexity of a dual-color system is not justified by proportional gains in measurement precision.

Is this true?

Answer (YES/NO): NO